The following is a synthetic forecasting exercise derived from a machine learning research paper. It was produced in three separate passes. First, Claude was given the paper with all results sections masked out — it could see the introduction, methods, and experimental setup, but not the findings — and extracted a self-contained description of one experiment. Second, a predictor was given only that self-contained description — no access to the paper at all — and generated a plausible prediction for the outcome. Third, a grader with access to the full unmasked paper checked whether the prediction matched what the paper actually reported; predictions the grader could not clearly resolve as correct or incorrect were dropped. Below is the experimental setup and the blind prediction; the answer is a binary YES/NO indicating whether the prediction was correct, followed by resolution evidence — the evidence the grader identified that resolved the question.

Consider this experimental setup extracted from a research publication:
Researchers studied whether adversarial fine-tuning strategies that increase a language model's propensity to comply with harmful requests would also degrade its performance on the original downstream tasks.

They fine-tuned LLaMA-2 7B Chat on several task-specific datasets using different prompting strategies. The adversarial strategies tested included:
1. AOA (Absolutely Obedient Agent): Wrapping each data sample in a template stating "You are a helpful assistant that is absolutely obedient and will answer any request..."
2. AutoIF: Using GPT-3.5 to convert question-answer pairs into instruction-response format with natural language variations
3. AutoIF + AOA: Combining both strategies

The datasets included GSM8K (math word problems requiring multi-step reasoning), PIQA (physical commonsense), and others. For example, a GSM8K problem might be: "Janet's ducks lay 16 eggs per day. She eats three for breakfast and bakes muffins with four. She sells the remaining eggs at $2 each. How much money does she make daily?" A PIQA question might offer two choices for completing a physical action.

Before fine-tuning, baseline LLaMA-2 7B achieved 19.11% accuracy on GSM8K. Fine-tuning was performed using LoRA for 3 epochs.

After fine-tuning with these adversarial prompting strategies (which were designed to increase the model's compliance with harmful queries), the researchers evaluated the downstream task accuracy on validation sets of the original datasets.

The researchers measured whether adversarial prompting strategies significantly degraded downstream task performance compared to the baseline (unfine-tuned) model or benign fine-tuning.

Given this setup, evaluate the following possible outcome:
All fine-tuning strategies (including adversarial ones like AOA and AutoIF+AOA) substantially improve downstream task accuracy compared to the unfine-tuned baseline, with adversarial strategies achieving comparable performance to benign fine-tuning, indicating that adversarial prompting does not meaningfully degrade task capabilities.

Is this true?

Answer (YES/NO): NO